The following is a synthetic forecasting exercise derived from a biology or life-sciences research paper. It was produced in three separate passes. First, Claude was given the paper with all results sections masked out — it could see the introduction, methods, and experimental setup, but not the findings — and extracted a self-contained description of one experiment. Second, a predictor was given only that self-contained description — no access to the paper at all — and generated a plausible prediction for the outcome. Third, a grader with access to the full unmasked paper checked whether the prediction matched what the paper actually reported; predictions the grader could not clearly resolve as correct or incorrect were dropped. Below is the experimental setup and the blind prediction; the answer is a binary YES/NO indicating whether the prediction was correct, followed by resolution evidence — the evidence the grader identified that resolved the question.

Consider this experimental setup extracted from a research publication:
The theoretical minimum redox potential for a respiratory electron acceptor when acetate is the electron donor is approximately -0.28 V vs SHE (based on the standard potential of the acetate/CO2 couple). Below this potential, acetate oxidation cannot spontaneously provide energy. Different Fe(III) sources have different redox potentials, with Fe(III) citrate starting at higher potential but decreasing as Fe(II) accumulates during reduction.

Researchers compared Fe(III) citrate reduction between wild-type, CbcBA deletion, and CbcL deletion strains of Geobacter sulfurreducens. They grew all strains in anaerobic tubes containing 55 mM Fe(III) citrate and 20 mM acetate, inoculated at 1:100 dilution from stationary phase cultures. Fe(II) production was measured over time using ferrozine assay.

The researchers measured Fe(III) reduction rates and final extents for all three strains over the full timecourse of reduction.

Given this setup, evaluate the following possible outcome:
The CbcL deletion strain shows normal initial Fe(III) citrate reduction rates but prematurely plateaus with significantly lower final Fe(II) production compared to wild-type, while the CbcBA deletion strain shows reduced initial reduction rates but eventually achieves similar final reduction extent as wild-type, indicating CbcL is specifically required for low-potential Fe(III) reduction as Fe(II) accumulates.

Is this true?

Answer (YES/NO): NO